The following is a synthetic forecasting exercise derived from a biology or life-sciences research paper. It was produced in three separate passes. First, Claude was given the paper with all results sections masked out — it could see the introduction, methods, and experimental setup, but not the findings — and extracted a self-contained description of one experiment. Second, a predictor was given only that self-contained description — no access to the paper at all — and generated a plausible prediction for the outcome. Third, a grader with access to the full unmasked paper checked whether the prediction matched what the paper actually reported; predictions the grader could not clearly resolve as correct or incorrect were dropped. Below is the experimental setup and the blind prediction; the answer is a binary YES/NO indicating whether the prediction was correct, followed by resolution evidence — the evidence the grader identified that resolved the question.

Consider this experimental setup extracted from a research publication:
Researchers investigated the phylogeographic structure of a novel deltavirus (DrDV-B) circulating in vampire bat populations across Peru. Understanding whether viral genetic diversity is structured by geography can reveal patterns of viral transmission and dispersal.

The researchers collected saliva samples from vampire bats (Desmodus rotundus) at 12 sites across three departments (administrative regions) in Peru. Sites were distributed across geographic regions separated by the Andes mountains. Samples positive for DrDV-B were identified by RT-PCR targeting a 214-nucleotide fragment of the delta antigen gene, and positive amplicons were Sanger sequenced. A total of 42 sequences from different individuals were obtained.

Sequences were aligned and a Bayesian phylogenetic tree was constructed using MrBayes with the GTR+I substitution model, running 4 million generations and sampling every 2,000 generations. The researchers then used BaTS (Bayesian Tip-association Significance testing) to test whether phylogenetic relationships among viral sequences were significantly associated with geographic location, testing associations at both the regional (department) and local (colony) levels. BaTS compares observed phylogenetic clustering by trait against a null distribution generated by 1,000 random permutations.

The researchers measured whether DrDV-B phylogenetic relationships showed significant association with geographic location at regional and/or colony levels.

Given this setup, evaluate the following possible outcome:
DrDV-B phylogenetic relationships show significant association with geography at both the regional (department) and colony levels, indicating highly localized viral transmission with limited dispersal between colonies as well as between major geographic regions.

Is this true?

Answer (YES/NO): YES